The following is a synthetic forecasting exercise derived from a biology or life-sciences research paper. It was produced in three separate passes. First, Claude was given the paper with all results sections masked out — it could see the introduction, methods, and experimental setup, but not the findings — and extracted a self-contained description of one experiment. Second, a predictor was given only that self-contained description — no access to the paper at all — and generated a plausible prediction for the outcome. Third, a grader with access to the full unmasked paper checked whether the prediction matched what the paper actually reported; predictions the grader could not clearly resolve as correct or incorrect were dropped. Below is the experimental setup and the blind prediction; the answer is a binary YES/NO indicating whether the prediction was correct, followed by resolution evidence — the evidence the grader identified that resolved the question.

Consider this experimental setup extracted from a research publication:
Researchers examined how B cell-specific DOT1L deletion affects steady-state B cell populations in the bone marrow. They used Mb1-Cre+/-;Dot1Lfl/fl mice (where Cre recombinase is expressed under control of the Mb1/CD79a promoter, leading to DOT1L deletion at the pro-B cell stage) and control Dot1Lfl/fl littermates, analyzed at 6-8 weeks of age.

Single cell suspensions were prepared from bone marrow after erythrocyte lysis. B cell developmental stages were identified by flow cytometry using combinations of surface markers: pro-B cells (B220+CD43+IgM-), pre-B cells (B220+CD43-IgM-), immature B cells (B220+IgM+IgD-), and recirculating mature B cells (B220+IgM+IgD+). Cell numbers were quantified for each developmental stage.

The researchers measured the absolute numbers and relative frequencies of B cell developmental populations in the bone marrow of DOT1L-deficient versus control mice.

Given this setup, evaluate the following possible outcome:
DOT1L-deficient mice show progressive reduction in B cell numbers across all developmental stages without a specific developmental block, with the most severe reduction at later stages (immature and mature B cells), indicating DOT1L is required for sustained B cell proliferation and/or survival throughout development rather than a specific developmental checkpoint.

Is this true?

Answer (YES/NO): NO